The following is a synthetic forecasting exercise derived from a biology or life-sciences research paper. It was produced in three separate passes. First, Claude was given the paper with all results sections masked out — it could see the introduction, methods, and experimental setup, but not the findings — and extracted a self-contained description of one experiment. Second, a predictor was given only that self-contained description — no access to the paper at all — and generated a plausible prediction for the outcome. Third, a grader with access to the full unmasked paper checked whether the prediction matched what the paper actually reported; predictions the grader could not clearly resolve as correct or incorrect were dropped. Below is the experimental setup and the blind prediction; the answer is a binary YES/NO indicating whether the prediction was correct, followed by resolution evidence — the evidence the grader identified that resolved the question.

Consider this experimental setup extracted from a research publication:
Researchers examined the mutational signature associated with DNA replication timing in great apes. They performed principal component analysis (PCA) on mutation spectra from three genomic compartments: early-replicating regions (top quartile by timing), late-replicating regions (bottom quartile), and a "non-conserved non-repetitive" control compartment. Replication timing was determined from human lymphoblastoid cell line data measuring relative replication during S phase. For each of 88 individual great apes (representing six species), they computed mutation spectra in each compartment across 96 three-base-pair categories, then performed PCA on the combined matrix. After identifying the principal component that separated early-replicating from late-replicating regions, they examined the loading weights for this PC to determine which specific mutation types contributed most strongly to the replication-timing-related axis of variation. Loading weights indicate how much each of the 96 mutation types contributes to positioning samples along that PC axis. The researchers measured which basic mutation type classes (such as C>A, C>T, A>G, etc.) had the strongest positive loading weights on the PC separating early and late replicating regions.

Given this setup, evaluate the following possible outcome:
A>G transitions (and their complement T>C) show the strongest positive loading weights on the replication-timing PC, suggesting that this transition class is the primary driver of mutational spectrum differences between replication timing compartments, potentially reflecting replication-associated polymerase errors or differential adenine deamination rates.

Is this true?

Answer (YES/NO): NO